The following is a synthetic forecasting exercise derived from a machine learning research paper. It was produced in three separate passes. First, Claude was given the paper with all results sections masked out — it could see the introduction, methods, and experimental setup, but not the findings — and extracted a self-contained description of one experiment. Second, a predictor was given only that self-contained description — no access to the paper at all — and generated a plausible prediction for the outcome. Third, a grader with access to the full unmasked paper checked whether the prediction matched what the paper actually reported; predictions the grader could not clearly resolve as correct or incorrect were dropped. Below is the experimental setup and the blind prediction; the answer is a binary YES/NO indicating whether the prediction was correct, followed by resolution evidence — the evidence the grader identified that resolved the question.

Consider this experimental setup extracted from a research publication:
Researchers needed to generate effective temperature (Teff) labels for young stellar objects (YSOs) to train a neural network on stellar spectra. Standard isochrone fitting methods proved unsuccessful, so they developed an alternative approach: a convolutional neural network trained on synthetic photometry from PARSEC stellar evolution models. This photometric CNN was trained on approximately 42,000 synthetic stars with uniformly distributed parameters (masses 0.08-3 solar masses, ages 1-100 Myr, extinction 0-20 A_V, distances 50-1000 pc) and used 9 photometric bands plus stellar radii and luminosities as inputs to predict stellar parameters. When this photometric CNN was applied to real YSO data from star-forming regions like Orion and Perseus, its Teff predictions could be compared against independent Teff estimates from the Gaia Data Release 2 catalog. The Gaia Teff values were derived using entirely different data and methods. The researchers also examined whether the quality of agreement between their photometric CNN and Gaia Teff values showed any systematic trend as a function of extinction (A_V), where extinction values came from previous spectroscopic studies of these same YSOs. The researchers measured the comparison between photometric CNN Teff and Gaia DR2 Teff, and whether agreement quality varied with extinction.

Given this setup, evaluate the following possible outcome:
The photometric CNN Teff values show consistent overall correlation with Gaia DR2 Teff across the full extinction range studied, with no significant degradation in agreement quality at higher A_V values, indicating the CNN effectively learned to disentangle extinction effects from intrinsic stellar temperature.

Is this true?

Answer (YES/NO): YES